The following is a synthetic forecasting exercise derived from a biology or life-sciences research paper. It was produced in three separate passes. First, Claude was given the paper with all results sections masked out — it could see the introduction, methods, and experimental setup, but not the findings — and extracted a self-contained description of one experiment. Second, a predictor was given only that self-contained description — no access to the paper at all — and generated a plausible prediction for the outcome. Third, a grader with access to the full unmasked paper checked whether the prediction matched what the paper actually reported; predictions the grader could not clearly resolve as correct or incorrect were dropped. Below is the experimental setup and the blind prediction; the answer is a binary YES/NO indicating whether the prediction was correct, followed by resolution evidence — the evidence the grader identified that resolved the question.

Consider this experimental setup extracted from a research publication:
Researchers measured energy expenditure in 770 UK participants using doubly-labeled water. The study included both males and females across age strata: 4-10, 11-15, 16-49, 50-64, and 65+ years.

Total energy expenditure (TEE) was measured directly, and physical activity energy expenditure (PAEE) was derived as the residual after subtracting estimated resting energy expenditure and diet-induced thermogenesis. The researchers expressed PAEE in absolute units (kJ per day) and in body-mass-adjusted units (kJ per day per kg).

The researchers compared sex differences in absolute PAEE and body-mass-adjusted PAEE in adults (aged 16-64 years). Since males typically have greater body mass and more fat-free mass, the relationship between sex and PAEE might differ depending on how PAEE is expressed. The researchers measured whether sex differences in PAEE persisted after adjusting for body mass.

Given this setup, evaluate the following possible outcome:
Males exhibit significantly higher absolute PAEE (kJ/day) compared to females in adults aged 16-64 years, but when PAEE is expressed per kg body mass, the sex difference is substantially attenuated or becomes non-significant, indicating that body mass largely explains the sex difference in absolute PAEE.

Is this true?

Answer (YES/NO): NO